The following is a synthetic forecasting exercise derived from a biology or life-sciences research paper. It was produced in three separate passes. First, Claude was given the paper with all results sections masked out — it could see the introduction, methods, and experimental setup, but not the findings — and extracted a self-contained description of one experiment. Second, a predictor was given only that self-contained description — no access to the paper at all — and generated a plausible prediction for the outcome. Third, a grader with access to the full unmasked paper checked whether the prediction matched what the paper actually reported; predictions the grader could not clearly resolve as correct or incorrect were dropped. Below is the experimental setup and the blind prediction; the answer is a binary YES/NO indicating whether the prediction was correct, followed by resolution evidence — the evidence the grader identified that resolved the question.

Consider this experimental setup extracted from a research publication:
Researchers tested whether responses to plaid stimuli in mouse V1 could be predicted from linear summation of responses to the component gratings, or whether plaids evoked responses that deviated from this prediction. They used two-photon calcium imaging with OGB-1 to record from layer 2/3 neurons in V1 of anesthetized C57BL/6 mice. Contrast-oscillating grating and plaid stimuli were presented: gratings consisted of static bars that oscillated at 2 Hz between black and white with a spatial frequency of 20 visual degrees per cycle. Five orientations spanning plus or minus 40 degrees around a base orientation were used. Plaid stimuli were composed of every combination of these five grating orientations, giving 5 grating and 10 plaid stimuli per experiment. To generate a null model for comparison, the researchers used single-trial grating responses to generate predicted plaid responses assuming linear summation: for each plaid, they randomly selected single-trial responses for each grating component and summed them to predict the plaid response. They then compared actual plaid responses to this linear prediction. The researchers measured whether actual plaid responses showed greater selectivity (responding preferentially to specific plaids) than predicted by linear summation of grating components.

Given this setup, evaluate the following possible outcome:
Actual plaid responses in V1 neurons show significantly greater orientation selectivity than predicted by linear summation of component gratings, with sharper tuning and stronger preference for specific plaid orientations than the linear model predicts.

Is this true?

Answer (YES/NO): YES